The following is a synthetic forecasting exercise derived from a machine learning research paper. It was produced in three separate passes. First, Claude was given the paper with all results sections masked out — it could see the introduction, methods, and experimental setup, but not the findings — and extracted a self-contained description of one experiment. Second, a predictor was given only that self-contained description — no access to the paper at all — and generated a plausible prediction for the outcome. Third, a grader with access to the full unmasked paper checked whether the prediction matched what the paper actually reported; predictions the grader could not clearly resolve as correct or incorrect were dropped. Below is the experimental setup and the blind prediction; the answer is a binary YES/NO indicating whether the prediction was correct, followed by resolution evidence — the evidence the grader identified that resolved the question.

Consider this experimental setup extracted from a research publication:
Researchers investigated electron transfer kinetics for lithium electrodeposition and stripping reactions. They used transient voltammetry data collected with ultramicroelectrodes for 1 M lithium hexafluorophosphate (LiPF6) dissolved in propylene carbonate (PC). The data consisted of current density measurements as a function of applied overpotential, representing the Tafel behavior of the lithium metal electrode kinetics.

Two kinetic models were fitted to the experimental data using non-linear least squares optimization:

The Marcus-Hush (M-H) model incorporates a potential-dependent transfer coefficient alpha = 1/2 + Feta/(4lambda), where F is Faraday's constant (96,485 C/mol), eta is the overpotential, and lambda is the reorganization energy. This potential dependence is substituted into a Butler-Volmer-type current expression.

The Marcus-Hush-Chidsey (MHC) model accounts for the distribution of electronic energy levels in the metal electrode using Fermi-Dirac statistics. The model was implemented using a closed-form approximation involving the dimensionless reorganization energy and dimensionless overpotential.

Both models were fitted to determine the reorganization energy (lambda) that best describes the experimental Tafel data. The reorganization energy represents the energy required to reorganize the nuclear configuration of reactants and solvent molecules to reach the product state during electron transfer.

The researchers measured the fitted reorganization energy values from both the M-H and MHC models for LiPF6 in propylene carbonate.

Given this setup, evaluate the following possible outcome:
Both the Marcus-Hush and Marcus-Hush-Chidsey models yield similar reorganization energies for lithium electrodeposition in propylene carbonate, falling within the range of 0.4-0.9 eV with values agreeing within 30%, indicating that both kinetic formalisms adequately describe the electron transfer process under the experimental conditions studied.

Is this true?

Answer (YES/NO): NO